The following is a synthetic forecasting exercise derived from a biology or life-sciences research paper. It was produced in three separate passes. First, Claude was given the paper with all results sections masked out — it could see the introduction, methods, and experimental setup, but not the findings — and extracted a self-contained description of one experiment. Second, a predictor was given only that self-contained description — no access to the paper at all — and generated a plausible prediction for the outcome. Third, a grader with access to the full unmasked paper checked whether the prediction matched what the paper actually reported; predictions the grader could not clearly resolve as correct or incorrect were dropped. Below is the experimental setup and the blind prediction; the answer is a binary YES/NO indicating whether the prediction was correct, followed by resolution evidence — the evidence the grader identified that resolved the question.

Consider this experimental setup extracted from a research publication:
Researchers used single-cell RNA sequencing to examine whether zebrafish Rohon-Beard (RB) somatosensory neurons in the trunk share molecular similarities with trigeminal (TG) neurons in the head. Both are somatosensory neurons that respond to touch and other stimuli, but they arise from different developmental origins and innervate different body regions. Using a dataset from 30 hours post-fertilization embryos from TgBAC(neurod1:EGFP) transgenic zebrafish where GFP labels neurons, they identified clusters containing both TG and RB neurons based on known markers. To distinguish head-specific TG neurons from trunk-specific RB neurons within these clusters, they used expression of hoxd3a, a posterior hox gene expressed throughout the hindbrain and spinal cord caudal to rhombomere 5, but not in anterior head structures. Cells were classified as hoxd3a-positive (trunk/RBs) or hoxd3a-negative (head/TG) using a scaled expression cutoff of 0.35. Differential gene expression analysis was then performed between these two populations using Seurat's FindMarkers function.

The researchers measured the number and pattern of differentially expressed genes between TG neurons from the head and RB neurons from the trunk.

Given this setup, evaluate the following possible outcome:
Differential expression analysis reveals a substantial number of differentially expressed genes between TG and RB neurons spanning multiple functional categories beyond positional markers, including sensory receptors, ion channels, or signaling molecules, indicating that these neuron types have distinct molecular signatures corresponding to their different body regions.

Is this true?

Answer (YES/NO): NO